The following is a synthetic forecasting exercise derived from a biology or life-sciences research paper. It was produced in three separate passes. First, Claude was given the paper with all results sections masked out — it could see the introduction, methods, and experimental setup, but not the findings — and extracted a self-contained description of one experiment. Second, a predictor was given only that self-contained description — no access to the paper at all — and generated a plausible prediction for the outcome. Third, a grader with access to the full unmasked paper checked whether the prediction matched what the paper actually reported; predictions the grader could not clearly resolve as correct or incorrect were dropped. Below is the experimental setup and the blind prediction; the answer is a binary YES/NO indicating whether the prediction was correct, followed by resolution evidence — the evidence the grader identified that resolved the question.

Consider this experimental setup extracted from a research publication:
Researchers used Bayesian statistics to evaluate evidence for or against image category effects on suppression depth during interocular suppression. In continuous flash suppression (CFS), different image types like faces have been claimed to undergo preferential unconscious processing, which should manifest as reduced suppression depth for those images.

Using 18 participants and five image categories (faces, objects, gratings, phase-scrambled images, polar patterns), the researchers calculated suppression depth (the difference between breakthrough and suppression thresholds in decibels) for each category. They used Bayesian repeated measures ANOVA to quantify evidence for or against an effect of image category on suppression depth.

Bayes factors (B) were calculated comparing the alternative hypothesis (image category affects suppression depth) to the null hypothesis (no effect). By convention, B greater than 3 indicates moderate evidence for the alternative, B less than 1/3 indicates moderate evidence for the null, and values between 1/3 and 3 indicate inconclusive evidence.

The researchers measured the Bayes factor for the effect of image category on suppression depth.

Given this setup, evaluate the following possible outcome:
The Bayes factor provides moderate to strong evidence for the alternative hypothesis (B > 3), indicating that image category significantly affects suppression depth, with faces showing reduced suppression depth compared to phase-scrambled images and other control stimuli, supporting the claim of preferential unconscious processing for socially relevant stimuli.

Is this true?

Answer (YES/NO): NO